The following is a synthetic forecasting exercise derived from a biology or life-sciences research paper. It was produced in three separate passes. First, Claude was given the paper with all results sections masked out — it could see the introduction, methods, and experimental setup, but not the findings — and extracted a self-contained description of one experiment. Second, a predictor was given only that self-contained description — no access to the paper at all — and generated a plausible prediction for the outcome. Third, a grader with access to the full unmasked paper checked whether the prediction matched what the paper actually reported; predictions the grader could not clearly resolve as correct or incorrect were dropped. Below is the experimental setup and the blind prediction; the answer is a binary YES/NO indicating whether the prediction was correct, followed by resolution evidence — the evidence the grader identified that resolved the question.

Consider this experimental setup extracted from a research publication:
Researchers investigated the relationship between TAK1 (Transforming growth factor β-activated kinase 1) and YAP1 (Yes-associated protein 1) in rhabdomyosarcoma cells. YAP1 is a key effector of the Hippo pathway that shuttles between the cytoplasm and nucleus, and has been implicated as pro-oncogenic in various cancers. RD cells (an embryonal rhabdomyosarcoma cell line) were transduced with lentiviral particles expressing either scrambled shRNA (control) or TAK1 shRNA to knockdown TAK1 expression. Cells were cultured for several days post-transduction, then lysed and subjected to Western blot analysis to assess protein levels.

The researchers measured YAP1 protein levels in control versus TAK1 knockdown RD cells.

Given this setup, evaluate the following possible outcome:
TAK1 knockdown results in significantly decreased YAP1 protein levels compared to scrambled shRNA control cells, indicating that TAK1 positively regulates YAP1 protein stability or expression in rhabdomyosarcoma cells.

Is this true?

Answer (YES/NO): YES